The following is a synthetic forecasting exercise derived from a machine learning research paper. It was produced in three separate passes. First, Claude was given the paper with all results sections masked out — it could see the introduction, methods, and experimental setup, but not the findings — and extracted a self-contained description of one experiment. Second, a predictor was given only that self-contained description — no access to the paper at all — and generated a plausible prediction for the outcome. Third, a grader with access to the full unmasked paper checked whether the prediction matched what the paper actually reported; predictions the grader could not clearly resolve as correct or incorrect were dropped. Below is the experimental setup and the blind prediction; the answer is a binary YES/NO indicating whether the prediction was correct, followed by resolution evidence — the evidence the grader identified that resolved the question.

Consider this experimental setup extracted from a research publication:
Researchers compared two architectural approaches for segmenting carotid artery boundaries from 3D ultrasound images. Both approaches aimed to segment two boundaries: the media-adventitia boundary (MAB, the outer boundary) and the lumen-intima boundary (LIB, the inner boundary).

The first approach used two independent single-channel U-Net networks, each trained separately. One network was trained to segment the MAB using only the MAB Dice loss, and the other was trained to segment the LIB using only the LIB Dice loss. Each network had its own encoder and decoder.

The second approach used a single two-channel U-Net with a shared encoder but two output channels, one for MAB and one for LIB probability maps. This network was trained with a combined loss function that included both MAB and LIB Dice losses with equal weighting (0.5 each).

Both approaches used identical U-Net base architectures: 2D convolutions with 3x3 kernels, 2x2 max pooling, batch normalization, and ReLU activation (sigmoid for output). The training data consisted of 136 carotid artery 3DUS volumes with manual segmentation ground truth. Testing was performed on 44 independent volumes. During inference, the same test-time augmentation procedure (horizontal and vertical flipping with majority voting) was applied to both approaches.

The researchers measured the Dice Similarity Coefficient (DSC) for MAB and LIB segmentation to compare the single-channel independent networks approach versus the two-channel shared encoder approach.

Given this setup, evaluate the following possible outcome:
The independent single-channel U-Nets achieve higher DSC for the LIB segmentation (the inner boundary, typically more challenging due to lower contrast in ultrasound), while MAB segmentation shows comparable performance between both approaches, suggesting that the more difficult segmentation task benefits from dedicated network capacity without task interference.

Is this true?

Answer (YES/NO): NO